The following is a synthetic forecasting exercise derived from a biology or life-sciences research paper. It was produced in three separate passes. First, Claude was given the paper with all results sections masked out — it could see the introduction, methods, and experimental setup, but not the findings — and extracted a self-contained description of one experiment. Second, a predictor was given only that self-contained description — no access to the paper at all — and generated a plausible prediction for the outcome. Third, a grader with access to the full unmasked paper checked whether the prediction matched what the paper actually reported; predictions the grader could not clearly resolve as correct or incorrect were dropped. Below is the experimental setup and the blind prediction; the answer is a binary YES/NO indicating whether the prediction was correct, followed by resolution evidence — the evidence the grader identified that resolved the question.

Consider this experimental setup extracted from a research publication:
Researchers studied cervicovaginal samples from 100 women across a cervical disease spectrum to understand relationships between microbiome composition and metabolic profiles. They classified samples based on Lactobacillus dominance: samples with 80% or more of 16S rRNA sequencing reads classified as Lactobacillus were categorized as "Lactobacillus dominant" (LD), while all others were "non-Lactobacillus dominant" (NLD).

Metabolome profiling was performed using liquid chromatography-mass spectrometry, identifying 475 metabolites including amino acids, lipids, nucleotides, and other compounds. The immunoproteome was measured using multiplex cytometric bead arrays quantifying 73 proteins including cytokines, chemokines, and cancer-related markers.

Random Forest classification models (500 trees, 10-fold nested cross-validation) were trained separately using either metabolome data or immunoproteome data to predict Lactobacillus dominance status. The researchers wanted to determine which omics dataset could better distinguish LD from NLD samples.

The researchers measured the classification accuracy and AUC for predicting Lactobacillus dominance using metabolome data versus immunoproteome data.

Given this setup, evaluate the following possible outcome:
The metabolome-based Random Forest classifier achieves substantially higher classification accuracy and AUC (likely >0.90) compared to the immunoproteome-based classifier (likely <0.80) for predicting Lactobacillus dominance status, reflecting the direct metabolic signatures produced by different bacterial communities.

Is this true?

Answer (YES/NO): YES